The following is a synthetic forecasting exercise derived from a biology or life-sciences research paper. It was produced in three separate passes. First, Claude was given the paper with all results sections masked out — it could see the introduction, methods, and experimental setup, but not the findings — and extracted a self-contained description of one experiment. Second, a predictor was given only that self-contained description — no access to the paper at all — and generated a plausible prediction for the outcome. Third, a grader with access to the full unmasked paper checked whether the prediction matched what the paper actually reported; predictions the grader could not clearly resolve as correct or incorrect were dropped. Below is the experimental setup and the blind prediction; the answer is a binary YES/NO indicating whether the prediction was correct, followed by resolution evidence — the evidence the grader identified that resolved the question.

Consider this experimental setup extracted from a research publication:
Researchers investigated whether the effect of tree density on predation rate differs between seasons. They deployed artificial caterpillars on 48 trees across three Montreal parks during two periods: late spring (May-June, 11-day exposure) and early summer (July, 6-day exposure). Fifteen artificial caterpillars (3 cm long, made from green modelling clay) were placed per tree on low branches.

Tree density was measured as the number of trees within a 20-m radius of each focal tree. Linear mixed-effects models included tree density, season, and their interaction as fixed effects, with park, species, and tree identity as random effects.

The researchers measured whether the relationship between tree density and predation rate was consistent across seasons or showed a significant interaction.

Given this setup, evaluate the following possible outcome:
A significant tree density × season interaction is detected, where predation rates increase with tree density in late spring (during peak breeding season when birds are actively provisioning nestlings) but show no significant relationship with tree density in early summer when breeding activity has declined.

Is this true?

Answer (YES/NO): NO